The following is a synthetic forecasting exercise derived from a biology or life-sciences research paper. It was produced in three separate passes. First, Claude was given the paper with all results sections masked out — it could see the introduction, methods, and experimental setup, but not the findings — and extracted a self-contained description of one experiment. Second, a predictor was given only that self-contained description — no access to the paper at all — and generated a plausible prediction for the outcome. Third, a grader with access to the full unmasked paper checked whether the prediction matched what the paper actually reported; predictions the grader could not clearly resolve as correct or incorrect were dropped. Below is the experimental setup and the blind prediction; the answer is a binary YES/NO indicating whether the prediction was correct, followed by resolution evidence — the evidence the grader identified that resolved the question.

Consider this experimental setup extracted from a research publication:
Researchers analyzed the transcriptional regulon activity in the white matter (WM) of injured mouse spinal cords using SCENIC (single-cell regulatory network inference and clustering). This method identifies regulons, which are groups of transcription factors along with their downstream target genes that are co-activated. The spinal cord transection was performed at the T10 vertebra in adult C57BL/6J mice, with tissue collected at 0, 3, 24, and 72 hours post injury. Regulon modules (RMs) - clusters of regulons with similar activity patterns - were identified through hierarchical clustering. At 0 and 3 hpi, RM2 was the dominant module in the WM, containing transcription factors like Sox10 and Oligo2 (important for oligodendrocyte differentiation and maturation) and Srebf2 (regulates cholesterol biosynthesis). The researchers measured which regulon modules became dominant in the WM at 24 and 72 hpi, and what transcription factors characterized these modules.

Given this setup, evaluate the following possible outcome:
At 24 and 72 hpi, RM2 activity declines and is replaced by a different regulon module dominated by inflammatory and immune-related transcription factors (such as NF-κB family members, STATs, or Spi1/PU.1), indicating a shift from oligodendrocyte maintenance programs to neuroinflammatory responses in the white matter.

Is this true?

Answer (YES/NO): YES